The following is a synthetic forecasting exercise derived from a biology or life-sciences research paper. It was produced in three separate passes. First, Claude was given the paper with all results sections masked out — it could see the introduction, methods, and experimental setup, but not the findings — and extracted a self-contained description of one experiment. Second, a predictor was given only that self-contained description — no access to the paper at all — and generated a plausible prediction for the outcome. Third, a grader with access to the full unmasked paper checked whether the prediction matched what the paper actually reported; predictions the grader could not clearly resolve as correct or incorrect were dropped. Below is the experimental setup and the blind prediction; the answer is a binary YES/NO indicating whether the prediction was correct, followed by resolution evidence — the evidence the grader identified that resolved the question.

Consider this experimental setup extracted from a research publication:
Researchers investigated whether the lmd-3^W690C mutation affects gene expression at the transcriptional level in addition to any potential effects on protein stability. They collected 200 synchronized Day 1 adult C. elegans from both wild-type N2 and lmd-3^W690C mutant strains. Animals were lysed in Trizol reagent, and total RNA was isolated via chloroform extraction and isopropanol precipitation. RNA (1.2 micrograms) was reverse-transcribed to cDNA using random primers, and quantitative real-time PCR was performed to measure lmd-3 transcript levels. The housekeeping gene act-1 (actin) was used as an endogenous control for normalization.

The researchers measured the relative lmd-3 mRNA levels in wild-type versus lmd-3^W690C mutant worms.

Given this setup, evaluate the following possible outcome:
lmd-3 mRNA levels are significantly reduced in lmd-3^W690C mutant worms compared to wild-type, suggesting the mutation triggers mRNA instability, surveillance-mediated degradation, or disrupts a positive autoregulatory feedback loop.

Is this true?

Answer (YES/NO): YES